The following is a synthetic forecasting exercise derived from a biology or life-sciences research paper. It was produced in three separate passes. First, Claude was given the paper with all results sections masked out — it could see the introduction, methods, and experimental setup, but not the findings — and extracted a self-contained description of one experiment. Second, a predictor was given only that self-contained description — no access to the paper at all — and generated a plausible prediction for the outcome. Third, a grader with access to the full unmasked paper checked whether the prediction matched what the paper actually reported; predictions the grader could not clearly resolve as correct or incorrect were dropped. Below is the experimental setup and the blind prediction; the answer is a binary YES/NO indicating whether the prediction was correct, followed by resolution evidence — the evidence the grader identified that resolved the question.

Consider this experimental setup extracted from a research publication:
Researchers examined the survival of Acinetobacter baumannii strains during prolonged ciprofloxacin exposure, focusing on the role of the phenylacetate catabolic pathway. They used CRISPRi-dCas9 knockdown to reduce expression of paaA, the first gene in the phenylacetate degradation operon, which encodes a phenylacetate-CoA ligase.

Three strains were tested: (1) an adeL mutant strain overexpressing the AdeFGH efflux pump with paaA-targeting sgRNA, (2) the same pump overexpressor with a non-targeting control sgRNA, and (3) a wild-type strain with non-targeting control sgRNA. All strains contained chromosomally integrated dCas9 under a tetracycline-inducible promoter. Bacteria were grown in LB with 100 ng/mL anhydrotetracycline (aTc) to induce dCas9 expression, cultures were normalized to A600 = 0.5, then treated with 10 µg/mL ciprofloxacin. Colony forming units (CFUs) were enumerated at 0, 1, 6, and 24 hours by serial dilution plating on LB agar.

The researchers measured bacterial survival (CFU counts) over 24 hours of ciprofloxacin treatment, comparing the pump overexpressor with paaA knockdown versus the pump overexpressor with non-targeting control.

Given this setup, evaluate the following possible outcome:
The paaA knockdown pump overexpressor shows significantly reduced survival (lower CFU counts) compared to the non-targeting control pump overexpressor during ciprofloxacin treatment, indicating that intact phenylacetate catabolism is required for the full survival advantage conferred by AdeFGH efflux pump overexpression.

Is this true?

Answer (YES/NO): NO